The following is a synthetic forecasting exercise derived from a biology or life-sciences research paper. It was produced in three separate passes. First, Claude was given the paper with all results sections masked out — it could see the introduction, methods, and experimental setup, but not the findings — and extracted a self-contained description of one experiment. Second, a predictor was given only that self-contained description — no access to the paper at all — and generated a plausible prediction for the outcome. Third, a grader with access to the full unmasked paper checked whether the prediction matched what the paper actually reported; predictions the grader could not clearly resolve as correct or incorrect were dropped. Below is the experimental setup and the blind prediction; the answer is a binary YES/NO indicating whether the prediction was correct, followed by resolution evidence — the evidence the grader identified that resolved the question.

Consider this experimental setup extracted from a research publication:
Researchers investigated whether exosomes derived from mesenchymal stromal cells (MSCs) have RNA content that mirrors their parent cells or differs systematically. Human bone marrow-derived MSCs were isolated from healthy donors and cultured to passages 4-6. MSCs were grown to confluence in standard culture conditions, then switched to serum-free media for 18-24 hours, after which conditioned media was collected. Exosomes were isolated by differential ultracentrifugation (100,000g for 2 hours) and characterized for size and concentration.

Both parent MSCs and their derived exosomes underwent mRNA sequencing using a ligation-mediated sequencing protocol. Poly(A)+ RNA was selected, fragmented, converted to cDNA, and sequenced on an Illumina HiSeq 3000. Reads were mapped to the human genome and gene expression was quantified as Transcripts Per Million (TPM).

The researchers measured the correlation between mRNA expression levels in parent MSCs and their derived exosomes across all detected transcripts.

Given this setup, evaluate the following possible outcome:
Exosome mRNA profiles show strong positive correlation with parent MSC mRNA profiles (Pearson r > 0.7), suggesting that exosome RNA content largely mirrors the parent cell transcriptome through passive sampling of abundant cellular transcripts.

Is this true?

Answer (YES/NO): NO